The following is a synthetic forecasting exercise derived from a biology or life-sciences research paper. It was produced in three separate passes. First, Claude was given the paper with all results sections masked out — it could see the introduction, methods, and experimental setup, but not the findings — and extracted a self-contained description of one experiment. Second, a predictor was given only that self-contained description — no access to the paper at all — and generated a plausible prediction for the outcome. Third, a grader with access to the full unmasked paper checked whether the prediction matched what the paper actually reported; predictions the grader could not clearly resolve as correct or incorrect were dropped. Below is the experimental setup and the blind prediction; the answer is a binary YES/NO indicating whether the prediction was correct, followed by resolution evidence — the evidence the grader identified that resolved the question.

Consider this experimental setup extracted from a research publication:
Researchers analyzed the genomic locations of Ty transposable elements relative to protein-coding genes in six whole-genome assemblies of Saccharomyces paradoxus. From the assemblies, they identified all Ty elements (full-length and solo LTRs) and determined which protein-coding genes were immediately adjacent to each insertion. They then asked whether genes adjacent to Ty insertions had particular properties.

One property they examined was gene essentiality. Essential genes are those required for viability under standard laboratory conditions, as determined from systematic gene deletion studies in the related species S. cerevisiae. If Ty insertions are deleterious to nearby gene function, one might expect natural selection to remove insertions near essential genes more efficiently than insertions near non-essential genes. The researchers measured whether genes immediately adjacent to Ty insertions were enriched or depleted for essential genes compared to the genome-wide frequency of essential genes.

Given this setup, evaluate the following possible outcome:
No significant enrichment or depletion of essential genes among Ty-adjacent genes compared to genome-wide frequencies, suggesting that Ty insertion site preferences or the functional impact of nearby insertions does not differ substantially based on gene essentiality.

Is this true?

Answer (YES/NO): YES